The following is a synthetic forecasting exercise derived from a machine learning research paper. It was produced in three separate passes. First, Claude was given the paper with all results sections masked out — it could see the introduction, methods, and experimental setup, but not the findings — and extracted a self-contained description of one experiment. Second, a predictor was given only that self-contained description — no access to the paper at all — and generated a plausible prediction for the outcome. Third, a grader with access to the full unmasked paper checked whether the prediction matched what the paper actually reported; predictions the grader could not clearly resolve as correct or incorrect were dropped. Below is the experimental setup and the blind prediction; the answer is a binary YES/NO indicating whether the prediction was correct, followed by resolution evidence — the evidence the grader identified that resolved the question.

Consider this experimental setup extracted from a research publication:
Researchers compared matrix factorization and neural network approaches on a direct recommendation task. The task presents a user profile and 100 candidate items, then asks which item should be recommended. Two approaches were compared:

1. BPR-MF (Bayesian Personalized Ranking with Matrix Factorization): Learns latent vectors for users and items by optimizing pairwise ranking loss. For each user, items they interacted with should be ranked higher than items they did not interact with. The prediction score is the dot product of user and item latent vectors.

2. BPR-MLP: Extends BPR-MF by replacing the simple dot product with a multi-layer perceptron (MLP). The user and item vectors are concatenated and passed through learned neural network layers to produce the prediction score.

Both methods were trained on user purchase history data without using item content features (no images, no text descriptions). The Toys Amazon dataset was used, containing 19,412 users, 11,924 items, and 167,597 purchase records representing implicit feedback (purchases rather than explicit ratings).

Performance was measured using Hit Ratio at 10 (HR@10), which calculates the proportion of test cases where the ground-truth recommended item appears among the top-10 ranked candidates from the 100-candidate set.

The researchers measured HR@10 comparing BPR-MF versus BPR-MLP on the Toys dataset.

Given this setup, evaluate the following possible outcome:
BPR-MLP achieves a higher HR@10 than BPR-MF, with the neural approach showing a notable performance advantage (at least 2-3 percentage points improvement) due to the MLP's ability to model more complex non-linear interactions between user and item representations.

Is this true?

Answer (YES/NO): NO